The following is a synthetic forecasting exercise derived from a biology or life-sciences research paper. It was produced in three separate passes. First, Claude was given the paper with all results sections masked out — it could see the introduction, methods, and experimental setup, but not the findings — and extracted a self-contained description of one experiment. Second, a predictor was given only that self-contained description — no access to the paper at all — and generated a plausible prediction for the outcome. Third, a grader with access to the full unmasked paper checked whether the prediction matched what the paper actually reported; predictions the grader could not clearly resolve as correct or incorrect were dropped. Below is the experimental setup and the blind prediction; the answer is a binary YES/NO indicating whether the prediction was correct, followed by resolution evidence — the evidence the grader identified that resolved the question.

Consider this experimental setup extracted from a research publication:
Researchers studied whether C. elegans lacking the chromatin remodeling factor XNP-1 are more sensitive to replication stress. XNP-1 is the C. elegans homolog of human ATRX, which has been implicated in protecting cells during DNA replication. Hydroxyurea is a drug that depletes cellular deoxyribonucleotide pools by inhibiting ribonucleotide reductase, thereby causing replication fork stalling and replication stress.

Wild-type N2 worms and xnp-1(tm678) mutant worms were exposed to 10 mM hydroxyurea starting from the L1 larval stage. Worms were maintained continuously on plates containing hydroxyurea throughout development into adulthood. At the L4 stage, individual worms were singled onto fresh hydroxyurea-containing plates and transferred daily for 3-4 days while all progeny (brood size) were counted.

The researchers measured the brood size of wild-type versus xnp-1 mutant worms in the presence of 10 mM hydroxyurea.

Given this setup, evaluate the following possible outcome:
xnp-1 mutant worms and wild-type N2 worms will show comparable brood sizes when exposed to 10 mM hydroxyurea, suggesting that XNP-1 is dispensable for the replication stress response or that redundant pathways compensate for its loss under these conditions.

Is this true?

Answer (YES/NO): NO